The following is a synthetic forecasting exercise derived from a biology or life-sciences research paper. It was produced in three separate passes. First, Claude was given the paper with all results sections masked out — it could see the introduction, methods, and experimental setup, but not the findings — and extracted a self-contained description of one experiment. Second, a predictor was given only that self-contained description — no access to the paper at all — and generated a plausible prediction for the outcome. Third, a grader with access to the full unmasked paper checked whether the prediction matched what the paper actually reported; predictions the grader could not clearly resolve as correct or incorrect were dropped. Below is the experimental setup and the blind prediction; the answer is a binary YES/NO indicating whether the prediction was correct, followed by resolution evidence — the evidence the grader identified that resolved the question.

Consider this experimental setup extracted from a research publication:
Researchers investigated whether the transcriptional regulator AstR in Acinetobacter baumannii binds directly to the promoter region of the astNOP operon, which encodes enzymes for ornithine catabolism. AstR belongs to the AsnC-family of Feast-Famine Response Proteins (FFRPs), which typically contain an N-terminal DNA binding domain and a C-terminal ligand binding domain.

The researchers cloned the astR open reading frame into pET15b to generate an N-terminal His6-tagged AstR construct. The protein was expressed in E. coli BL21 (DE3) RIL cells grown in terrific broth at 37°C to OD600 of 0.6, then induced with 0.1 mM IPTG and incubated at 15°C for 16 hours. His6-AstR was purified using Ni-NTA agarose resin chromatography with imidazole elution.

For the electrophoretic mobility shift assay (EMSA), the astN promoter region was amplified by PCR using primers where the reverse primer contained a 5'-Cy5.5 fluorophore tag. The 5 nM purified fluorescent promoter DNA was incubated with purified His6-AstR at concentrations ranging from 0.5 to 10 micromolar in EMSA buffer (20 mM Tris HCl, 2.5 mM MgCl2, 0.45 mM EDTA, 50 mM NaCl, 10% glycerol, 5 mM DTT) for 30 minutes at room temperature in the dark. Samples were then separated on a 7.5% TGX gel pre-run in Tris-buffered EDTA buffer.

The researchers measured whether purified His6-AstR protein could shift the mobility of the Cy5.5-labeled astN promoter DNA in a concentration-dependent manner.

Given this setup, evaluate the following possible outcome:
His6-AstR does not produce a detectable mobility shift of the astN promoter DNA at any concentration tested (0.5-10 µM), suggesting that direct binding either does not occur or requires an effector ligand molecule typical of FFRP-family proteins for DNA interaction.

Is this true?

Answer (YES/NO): NO